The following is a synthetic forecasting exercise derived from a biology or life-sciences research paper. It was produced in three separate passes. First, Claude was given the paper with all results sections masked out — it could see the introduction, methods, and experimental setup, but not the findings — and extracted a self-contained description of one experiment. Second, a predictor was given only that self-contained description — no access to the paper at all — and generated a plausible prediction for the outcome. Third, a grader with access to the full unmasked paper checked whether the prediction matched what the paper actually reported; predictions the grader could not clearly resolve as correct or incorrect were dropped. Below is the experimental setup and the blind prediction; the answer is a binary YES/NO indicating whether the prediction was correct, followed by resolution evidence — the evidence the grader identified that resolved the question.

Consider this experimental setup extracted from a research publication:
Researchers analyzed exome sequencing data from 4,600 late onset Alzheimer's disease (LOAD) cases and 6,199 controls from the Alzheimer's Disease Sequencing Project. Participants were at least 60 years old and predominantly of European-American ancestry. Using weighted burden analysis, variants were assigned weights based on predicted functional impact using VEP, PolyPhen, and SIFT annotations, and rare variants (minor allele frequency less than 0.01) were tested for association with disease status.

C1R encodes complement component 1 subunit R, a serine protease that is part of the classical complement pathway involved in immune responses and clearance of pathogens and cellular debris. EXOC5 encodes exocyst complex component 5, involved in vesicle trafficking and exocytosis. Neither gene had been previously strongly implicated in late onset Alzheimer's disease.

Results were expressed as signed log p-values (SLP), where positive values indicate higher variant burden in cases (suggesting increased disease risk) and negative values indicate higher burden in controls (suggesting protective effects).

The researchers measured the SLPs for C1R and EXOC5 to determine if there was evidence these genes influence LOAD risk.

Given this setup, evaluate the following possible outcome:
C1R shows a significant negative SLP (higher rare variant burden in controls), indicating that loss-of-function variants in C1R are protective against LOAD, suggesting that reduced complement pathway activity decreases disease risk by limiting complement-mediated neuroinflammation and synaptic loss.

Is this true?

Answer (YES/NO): NO